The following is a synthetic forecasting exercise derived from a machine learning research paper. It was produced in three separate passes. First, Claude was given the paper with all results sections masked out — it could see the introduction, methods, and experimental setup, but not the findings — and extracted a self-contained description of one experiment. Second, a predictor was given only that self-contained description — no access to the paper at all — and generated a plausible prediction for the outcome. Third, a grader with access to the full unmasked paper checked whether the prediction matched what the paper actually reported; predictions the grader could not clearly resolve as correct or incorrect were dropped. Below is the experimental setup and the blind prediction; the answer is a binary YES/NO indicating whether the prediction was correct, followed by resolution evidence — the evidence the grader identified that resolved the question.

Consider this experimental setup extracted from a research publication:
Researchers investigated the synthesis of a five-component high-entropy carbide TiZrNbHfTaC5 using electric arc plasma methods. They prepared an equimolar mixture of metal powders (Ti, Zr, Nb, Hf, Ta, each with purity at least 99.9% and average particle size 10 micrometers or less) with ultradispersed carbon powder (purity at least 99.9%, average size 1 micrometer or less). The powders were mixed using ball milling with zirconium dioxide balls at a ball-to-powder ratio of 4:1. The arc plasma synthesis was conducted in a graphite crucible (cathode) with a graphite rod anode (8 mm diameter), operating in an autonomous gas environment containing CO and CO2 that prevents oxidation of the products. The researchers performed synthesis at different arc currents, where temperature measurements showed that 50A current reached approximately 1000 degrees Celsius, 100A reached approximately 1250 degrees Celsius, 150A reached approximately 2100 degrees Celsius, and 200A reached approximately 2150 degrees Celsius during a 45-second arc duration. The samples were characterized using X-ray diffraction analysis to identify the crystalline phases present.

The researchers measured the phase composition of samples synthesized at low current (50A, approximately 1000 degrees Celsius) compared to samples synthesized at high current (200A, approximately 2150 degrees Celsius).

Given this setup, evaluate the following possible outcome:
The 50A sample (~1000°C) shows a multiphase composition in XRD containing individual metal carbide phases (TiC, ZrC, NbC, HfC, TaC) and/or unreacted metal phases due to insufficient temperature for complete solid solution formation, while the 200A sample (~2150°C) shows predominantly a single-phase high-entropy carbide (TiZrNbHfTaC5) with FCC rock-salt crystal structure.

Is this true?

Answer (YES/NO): NO